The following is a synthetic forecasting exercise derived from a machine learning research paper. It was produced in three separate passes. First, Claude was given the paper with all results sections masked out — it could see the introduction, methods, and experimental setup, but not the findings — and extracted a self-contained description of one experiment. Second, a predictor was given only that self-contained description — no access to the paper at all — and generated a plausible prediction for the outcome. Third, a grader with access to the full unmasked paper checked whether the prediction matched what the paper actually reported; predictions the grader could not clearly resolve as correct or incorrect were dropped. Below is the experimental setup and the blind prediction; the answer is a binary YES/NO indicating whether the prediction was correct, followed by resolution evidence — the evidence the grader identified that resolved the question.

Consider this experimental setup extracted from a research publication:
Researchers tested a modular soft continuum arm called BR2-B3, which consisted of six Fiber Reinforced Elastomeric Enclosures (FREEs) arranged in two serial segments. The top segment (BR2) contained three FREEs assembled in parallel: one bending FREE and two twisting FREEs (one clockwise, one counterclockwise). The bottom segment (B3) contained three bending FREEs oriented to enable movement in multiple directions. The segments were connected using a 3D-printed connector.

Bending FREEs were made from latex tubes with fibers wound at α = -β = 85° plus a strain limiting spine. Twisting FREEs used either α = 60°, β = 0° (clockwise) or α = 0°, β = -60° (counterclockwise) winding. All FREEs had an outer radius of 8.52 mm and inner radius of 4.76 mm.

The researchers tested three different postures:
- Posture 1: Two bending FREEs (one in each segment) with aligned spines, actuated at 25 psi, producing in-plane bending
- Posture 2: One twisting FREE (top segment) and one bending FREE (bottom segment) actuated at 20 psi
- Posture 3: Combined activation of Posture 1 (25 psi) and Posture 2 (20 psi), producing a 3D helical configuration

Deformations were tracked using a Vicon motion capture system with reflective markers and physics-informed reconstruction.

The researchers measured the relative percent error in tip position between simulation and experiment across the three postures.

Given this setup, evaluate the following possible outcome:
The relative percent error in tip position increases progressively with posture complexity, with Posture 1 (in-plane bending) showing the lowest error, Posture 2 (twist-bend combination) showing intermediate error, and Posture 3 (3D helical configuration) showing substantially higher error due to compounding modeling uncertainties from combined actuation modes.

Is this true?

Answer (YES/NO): NO